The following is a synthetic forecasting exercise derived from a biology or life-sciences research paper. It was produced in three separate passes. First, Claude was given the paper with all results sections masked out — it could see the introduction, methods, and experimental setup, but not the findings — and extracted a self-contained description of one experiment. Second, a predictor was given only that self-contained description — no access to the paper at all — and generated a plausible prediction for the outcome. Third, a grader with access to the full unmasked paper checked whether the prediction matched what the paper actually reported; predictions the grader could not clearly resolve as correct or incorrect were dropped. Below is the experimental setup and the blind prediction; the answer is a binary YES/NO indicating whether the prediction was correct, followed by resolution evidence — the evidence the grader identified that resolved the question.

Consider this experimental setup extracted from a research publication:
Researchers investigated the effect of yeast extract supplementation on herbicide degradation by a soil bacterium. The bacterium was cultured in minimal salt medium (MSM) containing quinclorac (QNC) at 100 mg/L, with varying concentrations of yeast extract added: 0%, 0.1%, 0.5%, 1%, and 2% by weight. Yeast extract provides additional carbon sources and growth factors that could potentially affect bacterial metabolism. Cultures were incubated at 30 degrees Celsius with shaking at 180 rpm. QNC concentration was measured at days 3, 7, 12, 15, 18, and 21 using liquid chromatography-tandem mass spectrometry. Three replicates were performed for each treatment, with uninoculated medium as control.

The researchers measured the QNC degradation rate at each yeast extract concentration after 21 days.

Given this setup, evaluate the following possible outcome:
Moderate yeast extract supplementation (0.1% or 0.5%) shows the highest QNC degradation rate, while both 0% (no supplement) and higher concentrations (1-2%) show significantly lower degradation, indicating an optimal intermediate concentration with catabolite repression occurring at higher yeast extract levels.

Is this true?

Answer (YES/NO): NO